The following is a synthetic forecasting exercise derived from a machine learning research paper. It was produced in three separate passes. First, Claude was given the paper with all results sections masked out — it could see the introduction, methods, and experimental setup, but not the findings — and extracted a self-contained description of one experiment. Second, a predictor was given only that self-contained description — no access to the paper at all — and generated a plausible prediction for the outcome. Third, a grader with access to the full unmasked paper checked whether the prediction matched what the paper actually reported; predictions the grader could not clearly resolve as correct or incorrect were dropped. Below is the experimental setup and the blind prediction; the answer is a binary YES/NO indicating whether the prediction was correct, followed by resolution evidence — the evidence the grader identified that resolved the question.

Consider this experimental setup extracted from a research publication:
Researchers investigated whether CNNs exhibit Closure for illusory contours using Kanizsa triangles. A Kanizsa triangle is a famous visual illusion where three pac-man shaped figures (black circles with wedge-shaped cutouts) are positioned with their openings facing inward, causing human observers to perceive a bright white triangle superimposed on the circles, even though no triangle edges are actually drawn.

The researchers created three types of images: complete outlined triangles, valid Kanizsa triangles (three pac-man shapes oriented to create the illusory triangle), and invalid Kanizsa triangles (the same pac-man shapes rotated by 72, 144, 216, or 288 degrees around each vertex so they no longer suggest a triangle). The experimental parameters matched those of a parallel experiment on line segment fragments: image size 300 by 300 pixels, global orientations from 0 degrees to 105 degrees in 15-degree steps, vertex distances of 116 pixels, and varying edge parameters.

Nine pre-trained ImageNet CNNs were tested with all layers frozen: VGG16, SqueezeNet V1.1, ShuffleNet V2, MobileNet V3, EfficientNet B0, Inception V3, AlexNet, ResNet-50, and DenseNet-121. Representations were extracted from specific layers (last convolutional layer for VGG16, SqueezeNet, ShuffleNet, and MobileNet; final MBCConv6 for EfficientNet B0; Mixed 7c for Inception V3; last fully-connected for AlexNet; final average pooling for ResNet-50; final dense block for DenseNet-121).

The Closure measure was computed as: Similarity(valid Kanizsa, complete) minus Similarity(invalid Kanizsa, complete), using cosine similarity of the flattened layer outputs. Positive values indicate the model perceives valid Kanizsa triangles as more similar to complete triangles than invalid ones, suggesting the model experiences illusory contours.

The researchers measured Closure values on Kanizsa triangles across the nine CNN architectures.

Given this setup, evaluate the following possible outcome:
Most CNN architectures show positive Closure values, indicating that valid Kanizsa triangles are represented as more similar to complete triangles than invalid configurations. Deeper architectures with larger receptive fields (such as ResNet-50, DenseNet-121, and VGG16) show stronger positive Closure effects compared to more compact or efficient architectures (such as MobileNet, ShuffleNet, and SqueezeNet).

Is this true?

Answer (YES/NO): NO